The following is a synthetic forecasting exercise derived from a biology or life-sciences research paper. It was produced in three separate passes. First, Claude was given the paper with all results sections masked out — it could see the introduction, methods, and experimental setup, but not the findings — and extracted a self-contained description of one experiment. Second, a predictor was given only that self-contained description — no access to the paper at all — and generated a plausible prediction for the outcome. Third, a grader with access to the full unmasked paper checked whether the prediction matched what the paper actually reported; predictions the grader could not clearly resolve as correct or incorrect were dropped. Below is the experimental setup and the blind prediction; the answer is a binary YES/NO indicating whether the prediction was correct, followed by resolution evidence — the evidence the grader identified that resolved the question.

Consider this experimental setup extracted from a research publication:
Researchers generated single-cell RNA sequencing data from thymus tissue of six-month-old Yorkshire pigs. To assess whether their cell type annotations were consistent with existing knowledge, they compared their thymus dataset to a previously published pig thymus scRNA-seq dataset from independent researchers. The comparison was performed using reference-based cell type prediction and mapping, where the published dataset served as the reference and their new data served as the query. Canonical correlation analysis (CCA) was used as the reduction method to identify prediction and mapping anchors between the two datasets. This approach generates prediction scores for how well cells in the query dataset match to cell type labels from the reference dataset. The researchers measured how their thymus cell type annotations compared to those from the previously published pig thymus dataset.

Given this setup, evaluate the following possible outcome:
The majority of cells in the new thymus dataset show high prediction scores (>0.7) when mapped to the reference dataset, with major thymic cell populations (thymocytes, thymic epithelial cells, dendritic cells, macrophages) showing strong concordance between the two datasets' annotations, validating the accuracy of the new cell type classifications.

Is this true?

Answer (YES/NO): NO